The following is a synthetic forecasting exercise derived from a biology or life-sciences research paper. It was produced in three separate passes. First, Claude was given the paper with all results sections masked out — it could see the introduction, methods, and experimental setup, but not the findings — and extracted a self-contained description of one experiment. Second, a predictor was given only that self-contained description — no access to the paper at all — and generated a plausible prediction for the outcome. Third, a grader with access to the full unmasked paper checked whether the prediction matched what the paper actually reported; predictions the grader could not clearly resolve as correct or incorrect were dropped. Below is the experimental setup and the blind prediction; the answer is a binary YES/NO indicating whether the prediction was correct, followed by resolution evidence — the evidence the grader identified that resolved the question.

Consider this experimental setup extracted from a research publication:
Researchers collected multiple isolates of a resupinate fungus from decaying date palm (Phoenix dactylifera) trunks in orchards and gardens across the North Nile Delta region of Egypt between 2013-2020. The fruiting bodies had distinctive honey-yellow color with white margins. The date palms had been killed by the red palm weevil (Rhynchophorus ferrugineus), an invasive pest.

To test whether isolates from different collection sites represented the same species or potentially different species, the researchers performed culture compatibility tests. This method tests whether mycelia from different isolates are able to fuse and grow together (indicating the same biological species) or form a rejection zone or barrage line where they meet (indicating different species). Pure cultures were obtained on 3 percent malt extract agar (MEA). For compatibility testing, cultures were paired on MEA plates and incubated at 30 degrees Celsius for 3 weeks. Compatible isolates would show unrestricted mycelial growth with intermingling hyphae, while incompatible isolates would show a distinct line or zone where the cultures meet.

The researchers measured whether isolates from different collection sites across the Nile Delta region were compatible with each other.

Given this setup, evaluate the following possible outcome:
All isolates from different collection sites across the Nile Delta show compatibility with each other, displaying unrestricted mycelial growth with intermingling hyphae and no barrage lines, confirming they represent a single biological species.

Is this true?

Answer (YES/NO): NO